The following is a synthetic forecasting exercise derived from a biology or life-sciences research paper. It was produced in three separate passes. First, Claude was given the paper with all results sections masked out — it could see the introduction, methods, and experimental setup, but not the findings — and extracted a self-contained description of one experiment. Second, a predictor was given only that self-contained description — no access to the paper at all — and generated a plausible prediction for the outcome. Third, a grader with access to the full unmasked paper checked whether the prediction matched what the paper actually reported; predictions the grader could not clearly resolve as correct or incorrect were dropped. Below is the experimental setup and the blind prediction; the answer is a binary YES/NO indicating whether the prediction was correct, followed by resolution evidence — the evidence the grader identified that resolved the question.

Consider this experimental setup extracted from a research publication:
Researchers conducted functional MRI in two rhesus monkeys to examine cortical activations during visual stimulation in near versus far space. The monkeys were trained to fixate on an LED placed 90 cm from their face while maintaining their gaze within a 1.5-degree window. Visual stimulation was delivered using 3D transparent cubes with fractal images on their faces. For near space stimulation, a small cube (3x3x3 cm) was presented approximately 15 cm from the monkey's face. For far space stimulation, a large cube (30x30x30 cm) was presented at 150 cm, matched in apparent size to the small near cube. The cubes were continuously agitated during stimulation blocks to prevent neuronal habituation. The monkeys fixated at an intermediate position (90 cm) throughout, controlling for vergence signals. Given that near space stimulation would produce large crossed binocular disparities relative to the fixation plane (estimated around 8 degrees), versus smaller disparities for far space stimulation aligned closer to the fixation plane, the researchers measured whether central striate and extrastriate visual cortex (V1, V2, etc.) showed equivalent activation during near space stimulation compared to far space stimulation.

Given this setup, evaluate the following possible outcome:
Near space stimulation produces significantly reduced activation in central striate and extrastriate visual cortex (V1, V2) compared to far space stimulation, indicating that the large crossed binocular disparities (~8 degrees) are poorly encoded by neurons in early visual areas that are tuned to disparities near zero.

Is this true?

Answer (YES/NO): YES